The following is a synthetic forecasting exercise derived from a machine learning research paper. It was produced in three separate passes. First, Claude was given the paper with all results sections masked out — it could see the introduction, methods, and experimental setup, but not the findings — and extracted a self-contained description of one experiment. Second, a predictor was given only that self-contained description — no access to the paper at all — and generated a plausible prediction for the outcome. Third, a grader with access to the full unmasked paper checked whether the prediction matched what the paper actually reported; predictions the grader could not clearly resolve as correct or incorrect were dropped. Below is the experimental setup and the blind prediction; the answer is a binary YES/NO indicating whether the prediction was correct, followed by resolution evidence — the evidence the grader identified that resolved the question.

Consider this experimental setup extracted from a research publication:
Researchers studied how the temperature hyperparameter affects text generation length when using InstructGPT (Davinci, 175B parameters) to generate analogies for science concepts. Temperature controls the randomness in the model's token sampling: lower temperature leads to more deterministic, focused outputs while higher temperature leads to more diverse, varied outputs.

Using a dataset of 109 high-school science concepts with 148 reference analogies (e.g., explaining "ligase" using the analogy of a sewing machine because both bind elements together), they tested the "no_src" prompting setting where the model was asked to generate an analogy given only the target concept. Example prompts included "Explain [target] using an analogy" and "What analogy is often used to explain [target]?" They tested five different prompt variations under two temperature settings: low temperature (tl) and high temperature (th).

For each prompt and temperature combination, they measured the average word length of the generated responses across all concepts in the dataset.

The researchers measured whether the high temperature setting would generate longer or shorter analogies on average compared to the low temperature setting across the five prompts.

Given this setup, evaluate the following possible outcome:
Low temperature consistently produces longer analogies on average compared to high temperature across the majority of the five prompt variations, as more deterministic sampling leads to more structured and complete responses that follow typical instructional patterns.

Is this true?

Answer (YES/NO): NO